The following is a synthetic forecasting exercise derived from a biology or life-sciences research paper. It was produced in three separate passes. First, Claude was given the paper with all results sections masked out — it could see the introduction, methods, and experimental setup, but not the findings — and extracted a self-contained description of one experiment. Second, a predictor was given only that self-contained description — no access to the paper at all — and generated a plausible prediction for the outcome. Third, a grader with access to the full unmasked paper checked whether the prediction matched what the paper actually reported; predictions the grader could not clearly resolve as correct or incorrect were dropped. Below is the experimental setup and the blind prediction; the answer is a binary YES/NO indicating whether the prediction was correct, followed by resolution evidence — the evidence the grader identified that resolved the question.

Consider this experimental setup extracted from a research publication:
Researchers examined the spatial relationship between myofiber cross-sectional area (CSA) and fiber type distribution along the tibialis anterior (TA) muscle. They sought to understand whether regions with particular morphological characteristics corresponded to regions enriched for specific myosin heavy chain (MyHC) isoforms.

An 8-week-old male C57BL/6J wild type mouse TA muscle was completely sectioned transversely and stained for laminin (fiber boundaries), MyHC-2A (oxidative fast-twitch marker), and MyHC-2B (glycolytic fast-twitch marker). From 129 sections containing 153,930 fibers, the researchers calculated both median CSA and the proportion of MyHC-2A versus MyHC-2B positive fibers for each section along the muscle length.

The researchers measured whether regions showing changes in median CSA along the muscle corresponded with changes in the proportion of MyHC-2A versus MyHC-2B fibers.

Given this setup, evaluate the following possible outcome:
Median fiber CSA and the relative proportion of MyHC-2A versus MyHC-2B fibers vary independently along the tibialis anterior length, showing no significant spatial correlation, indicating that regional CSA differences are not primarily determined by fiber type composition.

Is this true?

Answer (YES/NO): NO